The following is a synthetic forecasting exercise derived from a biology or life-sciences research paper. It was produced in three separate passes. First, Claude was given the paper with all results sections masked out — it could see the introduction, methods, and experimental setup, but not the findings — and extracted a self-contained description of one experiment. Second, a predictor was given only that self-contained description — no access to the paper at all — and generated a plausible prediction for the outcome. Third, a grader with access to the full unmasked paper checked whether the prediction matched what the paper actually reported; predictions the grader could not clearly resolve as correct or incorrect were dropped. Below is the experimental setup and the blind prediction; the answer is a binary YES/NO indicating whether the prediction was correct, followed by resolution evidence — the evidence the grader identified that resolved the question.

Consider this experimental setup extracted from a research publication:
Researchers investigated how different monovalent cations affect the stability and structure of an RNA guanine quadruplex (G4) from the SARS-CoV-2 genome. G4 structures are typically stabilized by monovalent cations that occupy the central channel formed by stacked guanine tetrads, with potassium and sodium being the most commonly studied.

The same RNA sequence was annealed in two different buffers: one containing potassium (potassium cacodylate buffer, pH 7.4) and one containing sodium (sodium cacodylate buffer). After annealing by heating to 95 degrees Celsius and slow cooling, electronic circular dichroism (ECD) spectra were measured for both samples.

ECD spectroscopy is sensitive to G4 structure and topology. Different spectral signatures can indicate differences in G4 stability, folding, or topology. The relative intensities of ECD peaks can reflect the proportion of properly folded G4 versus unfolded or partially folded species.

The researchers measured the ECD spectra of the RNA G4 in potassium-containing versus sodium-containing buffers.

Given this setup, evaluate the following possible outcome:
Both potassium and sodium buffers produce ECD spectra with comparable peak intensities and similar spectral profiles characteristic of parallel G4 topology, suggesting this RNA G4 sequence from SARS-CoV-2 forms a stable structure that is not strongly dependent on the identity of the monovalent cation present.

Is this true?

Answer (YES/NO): NO